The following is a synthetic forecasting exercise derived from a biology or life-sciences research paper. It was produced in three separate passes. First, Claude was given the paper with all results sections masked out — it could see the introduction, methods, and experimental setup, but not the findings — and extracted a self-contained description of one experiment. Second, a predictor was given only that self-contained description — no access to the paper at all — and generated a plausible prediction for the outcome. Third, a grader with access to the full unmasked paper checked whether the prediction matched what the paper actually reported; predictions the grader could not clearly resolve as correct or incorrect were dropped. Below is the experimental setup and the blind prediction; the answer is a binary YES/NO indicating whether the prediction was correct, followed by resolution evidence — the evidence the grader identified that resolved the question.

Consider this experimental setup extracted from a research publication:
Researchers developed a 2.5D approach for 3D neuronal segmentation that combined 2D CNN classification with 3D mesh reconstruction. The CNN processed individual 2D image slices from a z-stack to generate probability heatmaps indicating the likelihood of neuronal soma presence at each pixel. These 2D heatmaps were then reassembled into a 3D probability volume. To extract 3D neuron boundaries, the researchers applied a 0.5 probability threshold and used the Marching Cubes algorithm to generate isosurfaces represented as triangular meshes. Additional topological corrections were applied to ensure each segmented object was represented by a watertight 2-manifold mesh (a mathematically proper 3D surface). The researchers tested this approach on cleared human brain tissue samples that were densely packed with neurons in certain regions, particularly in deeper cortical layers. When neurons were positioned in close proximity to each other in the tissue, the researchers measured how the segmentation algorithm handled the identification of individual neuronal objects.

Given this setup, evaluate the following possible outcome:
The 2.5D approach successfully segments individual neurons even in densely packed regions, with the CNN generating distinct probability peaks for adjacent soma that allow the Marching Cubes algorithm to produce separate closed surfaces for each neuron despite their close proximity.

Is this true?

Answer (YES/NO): NO